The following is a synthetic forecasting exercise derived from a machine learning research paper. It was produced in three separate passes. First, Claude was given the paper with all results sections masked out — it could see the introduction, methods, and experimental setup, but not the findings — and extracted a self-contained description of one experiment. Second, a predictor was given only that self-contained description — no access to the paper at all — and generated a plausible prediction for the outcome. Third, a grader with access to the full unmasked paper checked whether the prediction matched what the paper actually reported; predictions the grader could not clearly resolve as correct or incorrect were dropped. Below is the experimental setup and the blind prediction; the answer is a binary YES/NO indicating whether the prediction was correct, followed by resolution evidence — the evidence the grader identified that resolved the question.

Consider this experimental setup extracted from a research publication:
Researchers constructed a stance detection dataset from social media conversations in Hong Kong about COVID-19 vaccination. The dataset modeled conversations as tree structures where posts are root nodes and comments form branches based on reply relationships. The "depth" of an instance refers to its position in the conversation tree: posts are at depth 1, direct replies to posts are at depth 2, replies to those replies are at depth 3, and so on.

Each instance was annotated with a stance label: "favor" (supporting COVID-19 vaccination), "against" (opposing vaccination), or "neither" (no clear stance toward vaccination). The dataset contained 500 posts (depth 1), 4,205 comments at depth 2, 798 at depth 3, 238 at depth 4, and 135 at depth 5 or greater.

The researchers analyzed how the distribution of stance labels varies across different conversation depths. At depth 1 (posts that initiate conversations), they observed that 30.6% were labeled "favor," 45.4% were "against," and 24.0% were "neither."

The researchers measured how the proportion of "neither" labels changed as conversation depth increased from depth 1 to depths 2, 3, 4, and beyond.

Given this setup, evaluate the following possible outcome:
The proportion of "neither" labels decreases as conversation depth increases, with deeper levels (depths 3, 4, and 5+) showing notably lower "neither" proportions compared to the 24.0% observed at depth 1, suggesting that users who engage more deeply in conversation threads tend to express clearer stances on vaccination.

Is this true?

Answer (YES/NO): NO